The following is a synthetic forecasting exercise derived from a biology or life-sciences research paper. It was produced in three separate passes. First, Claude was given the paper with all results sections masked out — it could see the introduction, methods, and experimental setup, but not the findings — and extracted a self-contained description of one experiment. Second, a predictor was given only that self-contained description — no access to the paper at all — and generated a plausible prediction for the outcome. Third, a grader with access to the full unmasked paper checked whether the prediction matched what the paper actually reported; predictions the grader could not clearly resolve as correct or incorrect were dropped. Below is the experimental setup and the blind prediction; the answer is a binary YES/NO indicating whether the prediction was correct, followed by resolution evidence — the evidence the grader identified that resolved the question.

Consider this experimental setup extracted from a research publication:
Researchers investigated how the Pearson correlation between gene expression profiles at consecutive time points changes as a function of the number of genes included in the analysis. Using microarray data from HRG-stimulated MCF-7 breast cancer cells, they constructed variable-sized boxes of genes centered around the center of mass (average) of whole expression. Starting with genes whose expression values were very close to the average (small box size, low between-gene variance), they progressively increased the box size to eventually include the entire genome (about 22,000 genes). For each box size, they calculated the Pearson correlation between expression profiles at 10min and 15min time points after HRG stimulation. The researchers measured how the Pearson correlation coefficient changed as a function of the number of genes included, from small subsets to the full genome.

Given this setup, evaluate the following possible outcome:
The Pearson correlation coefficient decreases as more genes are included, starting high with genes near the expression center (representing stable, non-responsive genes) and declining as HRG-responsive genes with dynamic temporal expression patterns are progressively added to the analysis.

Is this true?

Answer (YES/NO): NO